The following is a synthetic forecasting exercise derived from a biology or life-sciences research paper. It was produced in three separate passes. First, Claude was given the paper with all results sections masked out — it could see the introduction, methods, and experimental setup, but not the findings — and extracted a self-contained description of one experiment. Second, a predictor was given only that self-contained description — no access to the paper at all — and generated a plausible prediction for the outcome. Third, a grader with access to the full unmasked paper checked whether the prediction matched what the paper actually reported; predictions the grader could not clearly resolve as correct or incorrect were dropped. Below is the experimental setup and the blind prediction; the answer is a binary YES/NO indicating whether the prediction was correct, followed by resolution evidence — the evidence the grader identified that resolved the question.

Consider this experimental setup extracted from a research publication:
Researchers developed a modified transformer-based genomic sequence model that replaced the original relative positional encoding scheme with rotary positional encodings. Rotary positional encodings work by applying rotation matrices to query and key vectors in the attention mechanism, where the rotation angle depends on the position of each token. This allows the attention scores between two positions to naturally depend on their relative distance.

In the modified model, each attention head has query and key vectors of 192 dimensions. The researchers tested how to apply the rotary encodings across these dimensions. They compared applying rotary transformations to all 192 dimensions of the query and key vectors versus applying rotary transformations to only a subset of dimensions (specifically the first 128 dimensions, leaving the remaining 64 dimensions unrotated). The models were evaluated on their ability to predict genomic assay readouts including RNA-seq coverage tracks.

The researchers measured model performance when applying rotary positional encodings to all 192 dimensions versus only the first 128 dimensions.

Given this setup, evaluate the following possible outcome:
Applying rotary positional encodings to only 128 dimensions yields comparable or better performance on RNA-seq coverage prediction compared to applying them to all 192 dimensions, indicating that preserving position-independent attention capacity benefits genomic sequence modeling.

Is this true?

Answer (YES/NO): YES